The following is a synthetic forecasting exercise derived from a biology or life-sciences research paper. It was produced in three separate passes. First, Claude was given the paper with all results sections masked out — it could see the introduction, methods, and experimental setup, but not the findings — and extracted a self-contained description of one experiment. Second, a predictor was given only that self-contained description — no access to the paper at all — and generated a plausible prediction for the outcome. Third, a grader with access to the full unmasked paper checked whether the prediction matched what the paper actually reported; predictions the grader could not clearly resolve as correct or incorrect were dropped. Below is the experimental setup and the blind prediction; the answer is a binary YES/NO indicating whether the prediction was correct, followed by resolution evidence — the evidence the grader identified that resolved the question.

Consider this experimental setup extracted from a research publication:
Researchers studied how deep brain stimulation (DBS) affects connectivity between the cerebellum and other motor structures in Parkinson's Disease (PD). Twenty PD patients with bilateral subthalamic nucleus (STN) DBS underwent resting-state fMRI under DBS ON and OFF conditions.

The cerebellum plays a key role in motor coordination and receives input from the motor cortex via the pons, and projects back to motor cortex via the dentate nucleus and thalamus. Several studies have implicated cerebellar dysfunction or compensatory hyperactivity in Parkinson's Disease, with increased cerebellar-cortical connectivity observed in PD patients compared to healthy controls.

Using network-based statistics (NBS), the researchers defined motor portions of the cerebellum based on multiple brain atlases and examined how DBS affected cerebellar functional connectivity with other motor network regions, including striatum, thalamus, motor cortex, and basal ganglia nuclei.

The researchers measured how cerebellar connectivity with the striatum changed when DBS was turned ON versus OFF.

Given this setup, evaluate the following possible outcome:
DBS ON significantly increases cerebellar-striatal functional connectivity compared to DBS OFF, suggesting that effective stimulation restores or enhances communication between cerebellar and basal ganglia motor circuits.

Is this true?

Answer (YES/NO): NO